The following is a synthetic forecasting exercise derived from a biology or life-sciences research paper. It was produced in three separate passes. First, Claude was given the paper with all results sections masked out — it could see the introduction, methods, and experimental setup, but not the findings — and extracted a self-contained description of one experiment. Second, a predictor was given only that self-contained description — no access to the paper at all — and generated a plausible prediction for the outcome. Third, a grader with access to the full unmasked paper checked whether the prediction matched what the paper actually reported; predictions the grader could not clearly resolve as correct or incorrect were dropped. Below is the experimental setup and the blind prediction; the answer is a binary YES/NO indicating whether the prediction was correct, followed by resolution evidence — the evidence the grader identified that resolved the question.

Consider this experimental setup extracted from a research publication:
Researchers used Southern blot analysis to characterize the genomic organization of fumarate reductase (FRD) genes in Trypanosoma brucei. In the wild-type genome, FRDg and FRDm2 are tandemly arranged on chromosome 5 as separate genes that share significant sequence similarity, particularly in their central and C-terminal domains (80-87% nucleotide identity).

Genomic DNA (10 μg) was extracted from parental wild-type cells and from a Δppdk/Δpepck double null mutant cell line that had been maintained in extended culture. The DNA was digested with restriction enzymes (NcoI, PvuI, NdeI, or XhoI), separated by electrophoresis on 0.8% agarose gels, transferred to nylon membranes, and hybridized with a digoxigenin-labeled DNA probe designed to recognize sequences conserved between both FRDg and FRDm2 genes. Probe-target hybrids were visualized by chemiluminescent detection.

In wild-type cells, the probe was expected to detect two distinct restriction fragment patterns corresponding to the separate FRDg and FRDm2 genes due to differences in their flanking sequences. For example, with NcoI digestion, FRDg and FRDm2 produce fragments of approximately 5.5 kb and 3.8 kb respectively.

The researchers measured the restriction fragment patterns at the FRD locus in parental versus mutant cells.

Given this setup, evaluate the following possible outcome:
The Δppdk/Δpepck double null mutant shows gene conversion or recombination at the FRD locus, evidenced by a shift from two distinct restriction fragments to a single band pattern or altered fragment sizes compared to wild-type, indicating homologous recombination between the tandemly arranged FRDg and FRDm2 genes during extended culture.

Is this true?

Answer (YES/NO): YES